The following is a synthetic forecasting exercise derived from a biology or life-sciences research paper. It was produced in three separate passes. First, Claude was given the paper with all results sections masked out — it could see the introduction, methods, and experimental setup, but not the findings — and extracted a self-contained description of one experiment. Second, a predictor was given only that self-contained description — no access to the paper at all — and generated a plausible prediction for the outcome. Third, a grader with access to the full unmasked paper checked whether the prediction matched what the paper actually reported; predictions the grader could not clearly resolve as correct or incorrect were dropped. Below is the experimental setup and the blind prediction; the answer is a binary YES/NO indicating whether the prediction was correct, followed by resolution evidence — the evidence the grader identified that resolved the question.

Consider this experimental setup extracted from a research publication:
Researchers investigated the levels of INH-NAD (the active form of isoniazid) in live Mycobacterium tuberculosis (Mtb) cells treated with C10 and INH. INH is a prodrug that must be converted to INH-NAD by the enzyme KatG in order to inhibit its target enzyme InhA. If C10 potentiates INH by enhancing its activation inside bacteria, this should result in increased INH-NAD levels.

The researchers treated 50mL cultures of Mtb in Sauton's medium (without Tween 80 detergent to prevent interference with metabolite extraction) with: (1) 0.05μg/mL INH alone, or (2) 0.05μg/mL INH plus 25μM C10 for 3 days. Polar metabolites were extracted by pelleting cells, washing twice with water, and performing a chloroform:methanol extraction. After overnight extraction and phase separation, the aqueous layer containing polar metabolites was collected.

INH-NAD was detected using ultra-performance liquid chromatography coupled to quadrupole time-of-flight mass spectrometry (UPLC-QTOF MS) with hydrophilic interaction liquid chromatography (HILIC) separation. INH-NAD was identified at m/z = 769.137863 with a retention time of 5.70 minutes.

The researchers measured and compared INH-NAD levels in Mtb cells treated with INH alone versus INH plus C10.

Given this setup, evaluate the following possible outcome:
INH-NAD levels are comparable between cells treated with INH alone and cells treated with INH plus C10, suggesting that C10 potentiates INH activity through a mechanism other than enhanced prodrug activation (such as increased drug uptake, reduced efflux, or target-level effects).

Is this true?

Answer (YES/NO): YES